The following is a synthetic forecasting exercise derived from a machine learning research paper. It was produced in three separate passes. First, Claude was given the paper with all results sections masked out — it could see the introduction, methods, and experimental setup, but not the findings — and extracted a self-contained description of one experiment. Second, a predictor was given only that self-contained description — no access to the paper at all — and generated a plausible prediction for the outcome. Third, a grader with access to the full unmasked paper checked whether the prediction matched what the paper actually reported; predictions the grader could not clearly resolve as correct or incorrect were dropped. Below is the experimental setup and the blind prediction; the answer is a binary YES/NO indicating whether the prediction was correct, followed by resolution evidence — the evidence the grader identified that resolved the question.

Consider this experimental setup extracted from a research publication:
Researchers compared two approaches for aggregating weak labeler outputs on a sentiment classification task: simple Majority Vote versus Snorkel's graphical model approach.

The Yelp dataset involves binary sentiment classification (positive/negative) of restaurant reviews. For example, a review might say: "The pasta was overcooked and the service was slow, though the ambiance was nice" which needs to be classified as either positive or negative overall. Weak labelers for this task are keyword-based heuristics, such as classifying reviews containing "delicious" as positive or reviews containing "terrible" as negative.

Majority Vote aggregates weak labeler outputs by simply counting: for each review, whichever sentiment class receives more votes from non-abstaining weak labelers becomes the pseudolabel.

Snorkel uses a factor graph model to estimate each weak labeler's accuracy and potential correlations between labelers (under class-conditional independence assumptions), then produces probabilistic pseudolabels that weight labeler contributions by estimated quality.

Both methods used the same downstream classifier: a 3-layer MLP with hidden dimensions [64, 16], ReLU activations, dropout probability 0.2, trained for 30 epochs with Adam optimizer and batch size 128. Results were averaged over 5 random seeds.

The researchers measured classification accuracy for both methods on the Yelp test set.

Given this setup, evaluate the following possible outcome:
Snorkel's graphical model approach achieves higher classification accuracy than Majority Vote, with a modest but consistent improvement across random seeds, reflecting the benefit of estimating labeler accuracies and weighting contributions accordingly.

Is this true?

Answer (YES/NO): NO